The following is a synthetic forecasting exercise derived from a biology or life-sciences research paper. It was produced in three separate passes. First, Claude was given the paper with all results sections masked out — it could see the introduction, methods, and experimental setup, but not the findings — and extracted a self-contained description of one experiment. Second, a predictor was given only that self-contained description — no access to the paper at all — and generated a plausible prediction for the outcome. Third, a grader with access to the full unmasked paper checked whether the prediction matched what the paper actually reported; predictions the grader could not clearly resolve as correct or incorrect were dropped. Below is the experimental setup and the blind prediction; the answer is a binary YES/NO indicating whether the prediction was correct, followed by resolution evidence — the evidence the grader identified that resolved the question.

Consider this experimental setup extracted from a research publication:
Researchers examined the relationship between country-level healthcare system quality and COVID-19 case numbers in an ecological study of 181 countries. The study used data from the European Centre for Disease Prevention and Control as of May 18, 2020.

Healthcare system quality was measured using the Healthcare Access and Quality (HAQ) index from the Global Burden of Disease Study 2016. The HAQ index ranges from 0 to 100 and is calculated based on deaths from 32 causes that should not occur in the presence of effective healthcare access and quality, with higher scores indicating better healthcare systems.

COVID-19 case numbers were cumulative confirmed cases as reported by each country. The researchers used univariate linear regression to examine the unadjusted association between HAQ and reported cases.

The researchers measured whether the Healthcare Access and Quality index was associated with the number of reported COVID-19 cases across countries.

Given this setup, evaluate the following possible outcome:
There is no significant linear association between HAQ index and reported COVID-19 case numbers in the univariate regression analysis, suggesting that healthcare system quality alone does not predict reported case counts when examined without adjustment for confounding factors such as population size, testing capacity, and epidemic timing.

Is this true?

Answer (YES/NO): NO